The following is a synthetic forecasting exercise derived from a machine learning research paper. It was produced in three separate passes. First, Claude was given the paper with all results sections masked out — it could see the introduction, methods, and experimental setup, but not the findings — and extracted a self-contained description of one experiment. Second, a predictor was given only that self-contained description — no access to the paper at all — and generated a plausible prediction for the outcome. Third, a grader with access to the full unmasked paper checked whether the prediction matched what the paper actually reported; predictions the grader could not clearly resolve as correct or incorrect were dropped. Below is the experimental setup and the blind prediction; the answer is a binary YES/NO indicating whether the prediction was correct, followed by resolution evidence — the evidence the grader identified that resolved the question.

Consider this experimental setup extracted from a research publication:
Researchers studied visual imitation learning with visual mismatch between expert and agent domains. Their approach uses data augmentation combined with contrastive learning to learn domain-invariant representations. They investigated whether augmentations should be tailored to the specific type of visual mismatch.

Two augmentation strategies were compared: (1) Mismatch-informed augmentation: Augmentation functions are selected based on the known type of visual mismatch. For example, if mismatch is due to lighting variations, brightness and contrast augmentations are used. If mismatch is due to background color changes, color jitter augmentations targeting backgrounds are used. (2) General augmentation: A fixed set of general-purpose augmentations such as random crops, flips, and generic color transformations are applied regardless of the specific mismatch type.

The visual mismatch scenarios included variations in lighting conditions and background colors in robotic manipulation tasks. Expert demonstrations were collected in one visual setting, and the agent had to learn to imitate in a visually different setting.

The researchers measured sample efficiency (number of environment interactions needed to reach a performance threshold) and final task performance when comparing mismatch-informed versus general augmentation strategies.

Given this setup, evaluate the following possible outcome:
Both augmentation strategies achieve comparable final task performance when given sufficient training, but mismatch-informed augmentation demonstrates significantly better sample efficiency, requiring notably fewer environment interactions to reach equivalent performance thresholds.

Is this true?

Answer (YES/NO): NO